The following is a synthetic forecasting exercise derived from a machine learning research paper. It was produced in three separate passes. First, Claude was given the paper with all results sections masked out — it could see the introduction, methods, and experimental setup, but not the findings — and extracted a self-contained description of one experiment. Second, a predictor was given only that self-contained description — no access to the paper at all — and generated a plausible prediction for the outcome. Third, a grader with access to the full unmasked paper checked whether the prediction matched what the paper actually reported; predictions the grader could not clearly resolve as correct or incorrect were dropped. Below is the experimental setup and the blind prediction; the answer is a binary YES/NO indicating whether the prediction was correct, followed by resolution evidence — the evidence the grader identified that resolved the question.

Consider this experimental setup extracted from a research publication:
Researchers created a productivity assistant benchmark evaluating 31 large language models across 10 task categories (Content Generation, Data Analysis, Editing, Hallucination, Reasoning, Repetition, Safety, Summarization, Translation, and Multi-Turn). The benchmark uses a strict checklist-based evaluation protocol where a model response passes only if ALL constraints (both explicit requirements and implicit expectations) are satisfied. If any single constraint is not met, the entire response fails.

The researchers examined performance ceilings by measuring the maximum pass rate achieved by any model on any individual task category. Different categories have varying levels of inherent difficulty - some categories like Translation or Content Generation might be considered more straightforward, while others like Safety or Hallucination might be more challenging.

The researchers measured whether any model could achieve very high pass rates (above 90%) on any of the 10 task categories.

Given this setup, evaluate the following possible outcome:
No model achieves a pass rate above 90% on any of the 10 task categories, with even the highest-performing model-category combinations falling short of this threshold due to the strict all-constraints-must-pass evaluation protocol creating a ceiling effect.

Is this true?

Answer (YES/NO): YES